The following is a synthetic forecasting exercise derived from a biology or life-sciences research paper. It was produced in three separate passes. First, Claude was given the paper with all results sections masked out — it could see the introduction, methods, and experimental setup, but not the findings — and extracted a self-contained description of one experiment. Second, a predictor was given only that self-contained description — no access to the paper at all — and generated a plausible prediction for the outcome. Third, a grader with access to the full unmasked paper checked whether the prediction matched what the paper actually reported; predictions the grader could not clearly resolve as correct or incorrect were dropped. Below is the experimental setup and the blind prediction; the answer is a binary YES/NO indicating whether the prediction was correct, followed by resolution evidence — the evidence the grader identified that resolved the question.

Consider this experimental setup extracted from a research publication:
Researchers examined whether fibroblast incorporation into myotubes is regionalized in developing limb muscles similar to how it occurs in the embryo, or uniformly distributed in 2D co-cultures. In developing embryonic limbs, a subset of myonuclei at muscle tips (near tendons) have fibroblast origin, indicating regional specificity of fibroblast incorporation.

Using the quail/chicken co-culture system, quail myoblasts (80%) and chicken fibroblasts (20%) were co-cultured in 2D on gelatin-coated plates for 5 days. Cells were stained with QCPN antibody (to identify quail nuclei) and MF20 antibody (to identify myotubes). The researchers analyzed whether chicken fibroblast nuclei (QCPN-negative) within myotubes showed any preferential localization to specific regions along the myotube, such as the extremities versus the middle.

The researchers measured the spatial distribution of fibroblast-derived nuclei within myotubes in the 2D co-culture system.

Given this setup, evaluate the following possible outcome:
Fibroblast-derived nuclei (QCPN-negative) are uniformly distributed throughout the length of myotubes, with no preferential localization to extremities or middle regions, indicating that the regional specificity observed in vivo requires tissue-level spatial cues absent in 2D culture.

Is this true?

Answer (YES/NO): YES